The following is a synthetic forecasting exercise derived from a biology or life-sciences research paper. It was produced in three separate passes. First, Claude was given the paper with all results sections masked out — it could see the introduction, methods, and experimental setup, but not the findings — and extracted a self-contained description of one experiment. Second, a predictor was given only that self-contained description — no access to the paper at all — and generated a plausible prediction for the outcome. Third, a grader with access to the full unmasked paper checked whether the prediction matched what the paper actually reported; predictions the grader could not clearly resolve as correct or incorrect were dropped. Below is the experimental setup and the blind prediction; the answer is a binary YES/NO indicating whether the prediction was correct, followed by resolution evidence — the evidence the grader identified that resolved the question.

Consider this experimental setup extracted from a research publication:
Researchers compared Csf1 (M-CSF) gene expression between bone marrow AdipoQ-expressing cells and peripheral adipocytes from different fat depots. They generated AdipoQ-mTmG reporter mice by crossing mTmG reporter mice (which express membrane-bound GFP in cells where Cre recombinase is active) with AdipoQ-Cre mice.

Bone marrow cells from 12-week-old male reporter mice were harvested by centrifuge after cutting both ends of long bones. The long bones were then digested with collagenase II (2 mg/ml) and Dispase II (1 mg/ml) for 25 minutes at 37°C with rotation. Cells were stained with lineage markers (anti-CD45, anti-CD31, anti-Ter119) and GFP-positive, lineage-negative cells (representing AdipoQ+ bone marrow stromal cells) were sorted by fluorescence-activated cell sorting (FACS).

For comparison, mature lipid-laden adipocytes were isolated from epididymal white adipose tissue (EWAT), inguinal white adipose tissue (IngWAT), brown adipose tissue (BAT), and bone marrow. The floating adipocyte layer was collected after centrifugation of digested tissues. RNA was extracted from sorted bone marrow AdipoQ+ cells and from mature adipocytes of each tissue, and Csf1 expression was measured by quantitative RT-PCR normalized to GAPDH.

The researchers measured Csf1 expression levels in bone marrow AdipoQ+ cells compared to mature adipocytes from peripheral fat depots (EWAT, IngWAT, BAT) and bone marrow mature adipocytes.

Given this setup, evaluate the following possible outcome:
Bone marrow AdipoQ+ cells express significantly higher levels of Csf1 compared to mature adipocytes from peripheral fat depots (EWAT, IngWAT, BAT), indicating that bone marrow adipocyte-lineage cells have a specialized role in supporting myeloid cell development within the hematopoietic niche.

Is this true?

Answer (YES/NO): YES